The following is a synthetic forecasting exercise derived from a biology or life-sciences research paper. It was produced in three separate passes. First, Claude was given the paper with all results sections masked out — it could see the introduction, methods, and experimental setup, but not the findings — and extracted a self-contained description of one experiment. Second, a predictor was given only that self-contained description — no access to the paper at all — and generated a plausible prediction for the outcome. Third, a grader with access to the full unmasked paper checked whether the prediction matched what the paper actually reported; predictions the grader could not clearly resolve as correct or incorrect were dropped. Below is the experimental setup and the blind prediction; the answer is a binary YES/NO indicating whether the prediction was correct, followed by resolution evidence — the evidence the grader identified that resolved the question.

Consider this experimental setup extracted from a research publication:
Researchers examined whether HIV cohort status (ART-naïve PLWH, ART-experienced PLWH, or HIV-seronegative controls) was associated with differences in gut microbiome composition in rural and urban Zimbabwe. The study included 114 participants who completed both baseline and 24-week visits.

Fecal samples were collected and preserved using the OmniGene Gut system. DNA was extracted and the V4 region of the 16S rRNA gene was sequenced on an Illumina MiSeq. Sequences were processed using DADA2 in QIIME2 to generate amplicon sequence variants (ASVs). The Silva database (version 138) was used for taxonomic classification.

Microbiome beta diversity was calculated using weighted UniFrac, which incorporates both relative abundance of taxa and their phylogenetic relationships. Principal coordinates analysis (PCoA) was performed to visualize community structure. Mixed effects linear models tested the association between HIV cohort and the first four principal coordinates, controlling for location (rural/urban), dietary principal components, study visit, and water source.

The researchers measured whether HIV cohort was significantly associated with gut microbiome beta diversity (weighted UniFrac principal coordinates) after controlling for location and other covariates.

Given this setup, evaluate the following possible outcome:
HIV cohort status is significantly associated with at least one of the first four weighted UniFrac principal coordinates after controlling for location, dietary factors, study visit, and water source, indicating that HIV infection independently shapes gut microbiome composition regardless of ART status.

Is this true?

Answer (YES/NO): NO